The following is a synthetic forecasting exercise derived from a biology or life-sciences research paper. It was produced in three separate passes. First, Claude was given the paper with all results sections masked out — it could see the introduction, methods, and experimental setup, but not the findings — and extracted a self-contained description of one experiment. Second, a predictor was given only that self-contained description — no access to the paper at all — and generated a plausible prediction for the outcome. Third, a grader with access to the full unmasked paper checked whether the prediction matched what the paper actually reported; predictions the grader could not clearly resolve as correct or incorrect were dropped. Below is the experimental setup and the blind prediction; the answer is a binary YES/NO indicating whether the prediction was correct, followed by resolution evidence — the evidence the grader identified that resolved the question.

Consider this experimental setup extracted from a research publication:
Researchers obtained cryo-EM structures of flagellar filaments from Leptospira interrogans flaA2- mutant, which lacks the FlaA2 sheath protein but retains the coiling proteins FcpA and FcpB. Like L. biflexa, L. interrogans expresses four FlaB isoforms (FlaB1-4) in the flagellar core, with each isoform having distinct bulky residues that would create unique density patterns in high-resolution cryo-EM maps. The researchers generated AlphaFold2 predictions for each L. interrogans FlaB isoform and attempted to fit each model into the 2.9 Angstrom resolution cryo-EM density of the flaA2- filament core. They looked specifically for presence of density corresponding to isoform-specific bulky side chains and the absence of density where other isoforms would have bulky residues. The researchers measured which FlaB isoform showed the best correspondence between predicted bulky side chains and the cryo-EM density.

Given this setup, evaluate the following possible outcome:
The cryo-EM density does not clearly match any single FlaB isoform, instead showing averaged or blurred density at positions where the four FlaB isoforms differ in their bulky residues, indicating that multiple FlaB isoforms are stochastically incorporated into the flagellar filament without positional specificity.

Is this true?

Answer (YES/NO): NO